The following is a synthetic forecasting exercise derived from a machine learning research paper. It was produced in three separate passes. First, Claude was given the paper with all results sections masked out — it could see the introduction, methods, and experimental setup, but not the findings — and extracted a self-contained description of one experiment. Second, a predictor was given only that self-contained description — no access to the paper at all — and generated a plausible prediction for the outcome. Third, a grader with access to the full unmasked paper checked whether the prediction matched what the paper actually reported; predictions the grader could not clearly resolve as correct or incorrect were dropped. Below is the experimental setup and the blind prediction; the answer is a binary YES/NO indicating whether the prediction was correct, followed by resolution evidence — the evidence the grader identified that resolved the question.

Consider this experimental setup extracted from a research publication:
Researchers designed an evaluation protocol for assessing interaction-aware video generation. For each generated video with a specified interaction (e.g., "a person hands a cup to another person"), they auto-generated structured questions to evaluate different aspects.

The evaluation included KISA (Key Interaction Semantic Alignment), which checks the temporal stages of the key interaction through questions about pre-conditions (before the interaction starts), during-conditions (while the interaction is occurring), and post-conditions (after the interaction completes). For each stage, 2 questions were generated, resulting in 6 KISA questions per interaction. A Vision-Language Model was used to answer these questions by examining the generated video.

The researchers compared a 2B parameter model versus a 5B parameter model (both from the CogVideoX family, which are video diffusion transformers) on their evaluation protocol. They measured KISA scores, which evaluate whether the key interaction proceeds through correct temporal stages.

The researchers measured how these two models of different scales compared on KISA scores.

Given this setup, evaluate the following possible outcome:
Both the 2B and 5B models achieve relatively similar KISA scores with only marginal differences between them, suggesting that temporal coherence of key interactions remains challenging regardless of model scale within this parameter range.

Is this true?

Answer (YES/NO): YES